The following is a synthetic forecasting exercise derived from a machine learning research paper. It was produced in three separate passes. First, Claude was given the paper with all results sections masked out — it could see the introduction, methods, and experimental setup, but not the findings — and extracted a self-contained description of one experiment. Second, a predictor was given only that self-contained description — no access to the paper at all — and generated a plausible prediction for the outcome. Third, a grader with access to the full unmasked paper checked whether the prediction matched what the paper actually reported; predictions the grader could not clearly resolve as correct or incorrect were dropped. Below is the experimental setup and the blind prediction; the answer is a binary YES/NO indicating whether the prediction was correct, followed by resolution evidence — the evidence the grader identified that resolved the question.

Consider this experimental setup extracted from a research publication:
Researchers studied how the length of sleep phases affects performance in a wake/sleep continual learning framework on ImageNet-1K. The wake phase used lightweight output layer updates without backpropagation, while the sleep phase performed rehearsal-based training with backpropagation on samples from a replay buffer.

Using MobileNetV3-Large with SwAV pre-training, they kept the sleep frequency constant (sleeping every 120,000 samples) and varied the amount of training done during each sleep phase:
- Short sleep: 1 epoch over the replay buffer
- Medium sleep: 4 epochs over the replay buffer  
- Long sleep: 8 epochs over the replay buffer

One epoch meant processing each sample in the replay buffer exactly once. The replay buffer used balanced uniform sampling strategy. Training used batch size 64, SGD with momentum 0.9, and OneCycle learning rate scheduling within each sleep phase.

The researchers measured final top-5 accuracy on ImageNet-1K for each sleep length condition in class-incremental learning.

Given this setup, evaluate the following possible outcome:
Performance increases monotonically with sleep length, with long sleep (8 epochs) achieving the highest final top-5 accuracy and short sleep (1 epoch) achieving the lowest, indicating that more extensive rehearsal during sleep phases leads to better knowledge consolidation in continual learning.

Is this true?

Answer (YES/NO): YES